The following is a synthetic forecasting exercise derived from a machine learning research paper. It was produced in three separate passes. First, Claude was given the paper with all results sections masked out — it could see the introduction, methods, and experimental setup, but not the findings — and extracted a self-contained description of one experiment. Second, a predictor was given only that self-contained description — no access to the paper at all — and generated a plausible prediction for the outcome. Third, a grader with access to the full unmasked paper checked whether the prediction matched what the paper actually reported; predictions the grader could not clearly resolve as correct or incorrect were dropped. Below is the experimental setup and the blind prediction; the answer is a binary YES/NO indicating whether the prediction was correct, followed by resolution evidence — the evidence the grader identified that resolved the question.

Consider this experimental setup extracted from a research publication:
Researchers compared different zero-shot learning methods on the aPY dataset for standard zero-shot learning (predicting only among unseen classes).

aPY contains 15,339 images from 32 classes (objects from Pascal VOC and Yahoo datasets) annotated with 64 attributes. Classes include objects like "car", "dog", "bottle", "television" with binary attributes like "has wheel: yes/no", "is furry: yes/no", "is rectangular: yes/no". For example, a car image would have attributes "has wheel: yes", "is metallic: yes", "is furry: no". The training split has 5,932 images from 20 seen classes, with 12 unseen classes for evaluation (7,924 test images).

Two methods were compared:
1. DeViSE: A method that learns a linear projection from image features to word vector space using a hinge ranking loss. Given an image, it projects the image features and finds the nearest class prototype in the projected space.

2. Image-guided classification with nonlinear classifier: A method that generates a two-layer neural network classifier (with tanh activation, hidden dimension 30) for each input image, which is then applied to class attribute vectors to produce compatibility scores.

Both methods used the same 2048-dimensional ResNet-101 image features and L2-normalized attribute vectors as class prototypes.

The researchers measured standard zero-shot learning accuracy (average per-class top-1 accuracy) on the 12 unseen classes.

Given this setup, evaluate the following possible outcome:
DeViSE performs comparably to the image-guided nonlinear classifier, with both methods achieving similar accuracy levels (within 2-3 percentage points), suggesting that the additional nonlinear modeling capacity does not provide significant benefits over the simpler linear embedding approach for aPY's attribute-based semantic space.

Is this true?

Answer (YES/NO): NO